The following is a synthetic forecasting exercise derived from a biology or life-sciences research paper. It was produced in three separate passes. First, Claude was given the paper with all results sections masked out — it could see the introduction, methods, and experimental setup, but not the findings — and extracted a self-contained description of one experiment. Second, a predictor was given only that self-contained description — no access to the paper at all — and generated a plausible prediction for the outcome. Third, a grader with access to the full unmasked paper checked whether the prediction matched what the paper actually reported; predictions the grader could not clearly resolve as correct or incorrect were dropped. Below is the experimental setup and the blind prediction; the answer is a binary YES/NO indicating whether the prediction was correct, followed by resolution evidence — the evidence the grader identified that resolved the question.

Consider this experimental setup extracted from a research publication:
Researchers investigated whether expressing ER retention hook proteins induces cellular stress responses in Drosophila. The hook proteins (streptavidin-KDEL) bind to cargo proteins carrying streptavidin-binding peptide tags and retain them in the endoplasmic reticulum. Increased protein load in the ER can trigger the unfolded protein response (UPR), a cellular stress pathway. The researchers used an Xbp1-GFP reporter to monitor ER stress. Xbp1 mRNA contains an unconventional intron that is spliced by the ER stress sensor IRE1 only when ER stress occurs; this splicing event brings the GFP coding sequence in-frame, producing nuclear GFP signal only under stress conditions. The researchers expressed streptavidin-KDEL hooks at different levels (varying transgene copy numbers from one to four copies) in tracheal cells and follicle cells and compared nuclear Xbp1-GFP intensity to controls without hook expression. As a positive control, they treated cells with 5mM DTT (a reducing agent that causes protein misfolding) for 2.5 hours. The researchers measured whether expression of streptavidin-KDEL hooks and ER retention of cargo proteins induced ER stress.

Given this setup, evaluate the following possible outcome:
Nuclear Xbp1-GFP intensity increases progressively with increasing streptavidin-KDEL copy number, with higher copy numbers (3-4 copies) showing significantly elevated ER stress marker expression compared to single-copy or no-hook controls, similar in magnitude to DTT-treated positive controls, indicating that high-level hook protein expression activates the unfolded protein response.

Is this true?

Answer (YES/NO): NO